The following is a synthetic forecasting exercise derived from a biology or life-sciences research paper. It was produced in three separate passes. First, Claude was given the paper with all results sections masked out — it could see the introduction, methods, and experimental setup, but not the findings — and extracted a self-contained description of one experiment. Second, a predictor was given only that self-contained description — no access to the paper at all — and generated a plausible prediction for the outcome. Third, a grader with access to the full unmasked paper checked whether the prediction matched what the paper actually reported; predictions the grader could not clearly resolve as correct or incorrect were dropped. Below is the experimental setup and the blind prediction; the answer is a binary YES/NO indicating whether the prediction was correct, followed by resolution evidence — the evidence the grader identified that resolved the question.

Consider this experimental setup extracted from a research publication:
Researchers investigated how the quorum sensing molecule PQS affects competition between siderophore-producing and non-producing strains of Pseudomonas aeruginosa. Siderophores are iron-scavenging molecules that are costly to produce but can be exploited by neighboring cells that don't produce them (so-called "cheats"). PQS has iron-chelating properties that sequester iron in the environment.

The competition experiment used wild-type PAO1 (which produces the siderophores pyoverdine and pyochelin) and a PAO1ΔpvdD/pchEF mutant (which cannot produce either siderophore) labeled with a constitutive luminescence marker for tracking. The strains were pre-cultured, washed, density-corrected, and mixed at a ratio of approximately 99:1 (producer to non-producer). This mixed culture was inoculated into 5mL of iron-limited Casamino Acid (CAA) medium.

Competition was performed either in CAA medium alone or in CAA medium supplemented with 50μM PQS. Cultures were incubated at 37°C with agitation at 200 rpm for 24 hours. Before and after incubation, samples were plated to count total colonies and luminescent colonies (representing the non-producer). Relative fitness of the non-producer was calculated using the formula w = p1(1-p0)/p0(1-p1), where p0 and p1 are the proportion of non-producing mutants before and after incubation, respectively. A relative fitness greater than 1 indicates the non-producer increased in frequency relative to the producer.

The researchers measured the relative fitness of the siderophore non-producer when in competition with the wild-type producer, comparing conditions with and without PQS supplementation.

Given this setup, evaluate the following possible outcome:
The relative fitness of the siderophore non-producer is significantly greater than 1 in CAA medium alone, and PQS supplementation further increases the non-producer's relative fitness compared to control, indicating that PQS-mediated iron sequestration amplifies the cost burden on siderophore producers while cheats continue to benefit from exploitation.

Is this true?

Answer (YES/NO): YES